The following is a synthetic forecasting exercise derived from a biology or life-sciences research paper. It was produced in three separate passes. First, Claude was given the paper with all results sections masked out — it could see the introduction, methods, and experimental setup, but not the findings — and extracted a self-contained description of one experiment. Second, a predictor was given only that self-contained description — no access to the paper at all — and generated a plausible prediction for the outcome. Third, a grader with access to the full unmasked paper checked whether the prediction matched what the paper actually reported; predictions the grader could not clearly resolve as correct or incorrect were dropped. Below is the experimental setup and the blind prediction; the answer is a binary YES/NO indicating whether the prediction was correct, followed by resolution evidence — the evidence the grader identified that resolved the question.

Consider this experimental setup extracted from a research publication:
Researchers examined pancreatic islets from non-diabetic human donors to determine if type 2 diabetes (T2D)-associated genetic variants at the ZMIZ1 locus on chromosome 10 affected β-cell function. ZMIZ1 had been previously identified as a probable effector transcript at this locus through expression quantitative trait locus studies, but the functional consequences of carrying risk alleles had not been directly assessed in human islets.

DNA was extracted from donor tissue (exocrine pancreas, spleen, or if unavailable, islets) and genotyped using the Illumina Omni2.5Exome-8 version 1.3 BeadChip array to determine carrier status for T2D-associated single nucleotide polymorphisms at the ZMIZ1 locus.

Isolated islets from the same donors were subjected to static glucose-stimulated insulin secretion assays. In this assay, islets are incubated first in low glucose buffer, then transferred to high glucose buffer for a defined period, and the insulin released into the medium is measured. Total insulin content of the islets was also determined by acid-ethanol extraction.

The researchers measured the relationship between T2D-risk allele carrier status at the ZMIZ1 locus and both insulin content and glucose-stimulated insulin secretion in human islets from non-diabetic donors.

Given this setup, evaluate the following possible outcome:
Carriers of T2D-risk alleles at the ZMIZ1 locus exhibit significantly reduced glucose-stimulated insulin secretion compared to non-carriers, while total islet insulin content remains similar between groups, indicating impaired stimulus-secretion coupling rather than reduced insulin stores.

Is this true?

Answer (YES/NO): NO